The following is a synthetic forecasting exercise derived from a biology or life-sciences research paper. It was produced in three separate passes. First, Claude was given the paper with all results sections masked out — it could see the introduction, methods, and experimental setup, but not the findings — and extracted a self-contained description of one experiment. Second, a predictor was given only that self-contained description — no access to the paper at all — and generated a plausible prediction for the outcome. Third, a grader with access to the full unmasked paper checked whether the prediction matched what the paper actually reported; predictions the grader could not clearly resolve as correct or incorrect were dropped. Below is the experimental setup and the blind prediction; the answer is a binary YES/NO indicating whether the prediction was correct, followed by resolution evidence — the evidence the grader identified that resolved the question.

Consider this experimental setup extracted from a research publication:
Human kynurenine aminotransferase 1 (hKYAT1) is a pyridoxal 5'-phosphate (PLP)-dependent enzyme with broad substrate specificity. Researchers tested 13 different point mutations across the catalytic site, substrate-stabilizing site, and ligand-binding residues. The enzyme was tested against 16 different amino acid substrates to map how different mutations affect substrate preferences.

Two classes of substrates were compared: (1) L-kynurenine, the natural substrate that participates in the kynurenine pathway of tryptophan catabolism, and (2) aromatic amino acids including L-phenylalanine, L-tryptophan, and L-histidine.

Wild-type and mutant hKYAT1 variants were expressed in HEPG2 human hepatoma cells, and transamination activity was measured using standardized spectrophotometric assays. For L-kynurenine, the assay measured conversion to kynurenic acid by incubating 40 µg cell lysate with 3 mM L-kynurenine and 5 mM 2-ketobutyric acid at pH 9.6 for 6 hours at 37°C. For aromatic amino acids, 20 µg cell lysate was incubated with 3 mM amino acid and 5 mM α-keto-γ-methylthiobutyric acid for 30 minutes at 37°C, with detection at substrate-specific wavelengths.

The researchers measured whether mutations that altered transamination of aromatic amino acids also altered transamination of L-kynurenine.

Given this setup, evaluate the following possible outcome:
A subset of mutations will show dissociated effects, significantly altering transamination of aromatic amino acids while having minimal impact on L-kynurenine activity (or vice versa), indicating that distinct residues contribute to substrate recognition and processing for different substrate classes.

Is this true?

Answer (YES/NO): YES